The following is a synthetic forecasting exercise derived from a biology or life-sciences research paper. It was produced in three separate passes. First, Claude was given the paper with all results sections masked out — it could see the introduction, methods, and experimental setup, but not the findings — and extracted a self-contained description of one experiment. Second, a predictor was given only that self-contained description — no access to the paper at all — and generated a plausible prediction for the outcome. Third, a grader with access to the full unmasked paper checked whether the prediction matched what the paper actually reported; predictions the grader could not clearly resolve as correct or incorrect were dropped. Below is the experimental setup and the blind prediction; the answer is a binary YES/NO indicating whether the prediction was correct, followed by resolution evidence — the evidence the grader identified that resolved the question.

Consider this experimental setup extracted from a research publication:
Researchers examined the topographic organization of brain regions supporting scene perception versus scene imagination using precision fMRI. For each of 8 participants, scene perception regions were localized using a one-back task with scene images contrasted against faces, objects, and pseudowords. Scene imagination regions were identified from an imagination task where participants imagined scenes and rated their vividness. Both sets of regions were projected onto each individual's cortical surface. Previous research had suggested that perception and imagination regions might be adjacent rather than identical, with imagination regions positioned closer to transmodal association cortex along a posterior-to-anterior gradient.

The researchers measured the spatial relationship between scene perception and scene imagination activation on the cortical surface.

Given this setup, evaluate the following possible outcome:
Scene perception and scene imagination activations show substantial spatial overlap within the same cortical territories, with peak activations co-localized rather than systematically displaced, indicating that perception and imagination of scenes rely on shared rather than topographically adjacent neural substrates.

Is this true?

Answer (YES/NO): NO